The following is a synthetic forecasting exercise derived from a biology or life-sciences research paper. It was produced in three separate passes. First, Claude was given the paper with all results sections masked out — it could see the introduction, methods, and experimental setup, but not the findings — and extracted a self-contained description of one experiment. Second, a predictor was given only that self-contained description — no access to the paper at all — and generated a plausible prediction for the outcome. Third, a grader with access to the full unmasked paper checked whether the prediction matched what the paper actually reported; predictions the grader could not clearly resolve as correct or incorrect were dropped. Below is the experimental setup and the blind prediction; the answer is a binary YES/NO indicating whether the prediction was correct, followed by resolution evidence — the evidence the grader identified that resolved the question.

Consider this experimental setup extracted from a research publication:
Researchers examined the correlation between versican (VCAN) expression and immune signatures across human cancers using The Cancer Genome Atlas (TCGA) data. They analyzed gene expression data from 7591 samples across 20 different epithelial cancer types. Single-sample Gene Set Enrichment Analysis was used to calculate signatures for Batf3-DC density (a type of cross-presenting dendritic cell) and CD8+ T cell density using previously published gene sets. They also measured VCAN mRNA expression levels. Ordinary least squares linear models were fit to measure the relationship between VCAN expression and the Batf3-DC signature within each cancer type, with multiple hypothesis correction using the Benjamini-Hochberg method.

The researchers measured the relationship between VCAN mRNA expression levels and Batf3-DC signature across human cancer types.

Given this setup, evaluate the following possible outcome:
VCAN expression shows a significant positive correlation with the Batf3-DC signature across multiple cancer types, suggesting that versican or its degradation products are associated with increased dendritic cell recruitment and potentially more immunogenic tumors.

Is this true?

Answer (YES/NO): YES